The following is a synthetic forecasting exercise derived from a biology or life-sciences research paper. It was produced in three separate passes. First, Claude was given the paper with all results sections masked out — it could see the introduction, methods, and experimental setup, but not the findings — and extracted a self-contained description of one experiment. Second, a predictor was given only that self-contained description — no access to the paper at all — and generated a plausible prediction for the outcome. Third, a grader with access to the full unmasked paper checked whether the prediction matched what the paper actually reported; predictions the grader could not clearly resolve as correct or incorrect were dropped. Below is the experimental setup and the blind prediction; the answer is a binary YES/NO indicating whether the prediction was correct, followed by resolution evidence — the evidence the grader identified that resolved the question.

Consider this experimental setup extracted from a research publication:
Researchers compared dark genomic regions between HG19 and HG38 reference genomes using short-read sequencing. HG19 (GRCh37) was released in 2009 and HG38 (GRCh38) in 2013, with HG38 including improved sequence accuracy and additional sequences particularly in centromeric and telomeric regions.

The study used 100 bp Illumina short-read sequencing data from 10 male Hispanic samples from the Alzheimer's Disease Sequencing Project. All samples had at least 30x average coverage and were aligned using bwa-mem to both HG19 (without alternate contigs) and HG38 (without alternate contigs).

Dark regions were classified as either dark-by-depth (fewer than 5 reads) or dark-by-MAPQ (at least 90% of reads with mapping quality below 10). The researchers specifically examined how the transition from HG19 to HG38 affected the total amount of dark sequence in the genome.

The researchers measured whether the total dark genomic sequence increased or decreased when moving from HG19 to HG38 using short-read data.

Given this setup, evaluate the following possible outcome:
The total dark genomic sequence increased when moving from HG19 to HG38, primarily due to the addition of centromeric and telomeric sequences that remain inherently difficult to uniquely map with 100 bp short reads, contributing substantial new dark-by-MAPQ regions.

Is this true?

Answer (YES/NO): NO